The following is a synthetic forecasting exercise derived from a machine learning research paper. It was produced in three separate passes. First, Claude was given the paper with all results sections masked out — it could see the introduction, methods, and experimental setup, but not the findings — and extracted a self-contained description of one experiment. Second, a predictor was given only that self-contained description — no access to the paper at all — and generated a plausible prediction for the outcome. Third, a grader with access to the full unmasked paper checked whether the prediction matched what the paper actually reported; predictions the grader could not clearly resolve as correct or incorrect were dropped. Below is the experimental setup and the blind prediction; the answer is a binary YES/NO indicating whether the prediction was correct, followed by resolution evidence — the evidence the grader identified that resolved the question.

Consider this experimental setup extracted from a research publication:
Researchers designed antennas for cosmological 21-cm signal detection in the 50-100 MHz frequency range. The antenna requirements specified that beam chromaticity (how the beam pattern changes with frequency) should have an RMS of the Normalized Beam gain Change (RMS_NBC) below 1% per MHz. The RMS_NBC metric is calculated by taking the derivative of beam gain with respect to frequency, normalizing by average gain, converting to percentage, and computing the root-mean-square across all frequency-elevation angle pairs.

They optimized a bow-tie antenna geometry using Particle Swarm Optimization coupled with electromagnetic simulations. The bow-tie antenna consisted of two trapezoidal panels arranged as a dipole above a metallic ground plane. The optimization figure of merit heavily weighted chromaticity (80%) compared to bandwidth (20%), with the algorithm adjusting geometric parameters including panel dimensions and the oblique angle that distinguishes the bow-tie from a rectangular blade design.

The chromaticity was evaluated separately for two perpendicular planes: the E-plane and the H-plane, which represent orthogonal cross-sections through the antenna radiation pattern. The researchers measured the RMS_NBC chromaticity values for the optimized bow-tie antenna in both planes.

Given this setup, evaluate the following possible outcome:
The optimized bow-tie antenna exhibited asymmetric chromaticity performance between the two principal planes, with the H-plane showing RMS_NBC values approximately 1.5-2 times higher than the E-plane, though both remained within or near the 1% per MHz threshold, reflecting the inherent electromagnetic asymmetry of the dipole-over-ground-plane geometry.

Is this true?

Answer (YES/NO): NO